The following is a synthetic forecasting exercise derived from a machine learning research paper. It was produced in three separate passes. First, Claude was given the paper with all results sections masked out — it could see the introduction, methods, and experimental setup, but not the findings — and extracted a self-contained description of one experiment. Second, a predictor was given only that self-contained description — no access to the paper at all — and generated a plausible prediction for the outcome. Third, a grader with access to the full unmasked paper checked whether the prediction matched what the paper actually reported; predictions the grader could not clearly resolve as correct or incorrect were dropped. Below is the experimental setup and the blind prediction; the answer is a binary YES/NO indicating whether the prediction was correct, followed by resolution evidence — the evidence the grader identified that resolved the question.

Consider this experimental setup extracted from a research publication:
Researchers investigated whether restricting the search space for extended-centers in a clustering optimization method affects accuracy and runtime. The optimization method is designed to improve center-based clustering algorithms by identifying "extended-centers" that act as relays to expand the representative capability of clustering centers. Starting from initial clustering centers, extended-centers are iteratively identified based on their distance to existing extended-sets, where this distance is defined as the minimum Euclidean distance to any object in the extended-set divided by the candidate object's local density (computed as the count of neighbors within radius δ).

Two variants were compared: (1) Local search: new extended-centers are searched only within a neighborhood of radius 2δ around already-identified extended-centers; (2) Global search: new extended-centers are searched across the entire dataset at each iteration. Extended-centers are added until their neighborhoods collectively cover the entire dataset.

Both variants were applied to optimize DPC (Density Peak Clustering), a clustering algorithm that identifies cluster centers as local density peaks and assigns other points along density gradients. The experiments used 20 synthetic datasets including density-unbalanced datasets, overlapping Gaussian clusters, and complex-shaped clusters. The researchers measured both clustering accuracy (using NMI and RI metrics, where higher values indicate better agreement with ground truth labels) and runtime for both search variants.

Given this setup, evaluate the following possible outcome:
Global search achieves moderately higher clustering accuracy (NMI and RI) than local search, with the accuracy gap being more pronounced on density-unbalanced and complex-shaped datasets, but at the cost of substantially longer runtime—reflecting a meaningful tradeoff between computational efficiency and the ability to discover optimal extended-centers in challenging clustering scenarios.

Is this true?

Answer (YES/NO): NO